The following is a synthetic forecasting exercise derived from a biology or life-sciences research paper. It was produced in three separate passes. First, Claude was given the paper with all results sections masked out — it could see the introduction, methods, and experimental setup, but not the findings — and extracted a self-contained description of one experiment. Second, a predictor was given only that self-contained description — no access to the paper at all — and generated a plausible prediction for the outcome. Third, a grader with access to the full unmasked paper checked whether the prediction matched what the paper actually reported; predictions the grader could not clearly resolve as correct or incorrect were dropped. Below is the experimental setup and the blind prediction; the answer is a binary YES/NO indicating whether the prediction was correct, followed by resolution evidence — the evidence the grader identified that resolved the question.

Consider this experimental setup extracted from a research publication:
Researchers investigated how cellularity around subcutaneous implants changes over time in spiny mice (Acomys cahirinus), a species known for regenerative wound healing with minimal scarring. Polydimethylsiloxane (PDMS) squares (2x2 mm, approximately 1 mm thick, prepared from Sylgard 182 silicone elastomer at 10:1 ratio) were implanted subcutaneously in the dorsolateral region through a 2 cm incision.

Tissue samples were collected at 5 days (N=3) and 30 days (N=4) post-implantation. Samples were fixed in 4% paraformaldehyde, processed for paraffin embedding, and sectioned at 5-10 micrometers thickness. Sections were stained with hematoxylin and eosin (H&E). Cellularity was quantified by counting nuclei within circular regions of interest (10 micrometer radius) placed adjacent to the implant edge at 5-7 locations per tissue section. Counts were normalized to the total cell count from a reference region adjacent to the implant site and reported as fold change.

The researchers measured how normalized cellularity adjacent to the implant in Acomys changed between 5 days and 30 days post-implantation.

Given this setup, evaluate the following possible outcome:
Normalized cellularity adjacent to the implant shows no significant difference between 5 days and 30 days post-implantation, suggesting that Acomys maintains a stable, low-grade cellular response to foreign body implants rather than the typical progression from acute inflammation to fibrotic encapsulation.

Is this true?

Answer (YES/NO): NO